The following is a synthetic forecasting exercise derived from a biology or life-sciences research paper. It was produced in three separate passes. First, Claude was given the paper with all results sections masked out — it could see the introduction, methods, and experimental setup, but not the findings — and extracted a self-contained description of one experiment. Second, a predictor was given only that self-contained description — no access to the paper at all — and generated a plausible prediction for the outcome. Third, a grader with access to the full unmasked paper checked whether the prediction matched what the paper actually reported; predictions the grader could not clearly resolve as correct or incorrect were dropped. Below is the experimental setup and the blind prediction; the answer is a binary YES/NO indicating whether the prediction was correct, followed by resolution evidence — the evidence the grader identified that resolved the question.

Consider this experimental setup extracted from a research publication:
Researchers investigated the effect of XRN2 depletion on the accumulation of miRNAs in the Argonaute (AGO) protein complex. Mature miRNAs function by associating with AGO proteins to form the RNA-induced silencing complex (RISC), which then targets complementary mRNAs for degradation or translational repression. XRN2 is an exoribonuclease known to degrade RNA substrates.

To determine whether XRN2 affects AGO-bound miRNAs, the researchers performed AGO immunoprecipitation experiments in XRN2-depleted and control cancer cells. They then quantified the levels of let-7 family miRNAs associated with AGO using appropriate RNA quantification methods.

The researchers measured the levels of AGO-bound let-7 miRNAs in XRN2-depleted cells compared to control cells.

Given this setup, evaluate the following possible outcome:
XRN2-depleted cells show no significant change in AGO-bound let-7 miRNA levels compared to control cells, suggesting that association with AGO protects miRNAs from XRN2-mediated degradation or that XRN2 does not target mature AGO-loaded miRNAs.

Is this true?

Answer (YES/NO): NO